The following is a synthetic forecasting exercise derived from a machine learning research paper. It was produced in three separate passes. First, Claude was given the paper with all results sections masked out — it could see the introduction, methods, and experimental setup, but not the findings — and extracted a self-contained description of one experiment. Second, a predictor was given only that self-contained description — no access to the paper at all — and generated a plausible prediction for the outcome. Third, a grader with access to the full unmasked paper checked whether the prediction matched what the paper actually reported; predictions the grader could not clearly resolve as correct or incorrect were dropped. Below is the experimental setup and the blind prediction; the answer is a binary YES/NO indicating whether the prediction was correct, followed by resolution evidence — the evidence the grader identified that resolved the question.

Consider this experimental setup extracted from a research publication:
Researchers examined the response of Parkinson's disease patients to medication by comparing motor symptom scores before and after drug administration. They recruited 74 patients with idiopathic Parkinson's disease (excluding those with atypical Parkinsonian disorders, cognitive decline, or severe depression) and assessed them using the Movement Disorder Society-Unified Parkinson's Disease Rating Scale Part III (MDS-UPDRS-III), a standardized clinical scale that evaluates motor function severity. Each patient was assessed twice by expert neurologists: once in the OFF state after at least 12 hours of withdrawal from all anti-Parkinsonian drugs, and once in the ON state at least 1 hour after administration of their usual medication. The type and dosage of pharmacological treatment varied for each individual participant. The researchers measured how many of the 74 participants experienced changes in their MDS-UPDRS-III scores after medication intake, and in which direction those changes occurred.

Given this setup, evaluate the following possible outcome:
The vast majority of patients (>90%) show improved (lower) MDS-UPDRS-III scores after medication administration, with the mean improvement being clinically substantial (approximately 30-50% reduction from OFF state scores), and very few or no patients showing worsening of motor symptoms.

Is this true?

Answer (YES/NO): NO